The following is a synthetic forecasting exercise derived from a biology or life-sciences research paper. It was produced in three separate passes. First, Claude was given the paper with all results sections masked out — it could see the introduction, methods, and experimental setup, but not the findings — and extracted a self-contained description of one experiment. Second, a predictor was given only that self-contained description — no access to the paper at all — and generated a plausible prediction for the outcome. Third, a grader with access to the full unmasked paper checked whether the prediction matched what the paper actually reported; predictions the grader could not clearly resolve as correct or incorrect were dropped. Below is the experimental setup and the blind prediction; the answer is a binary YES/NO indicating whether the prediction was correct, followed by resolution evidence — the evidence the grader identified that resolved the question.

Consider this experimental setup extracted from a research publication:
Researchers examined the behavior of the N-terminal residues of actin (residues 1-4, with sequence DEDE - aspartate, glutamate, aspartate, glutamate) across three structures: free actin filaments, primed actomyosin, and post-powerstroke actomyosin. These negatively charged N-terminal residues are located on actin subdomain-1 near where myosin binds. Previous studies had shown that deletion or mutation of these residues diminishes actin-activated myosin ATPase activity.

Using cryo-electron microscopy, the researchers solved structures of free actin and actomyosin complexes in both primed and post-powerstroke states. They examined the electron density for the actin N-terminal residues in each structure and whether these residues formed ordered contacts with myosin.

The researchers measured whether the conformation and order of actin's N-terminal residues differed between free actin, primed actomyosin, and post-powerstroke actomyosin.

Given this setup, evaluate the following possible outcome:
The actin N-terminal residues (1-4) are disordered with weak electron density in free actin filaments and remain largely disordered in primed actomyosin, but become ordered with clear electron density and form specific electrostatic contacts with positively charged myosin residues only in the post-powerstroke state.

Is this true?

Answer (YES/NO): NO